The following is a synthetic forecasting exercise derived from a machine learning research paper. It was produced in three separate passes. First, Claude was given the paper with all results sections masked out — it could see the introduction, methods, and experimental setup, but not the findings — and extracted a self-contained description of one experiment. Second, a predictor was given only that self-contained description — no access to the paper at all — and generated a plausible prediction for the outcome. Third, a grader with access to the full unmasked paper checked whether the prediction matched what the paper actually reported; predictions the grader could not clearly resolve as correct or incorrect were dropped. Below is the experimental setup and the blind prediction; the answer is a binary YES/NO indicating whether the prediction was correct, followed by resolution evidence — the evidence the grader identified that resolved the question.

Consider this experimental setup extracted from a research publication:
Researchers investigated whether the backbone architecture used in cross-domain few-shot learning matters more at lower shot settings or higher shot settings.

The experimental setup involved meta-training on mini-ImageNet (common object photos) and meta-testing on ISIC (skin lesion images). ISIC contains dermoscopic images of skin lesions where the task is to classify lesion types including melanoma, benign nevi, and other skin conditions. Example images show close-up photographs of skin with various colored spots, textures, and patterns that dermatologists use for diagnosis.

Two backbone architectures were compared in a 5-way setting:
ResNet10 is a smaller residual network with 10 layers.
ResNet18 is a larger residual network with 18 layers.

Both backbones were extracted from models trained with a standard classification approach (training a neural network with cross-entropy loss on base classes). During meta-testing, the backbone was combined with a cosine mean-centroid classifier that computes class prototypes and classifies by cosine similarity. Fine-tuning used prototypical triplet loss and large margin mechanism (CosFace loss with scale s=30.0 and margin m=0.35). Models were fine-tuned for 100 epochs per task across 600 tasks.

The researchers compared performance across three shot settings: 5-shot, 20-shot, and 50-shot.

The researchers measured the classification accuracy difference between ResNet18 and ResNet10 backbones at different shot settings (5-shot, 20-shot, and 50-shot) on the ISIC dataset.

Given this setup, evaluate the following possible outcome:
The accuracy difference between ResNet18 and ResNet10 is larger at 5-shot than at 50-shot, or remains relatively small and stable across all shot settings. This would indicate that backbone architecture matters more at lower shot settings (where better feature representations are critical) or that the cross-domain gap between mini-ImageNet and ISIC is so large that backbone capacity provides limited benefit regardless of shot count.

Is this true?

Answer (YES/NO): NO